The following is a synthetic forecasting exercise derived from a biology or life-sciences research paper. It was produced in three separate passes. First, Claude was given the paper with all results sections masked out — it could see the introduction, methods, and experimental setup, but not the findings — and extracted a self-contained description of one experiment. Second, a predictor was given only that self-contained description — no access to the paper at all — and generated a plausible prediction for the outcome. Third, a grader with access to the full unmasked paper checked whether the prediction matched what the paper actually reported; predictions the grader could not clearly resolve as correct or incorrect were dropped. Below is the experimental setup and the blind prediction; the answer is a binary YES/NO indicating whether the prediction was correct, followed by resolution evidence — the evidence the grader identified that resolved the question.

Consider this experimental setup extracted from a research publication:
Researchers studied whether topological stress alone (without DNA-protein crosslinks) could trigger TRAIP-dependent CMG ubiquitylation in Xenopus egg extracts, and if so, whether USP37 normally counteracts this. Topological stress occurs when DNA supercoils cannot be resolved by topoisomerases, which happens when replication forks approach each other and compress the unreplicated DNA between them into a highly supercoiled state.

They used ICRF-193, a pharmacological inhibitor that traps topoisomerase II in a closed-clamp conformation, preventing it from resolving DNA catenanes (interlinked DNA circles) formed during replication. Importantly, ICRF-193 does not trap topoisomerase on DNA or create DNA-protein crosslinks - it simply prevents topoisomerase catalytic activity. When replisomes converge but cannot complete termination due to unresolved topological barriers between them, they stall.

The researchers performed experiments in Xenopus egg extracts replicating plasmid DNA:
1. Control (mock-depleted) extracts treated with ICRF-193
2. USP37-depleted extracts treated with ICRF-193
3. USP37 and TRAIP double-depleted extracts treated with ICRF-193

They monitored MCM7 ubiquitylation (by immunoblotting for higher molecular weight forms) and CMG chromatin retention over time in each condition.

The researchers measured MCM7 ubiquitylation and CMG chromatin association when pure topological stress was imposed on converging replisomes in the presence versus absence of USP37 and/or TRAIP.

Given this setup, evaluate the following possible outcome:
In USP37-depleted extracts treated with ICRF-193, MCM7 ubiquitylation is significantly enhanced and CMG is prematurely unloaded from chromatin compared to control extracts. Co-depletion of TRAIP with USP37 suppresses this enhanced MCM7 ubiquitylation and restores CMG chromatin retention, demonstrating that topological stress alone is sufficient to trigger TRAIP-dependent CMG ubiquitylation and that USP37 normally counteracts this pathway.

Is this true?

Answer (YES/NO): YES